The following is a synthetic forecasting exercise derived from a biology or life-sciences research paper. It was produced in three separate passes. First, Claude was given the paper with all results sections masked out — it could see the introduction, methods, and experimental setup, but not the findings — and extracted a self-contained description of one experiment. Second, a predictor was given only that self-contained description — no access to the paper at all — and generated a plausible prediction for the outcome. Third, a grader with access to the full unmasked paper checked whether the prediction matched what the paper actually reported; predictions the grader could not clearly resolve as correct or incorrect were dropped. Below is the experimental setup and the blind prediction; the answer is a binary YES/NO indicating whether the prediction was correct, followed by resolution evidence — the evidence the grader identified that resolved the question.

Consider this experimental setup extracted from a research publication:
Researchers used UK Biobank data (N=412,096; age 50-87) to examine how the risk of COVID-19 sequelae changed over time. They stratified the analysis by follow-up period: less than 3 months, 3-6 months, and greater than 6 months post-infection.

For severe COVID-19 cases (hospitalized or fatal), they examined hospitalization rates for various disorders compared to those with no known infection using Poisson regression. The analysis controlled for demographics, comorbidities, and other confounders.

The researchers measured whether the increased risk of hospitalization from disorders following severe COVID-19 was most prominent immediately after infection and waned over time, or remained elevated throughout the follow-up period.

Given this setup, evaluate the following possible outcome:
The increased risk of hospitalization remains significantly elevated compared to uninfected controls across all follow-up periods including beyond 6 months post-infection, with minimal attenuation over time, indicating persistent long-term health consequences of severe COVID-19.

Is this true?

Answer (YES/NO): NO